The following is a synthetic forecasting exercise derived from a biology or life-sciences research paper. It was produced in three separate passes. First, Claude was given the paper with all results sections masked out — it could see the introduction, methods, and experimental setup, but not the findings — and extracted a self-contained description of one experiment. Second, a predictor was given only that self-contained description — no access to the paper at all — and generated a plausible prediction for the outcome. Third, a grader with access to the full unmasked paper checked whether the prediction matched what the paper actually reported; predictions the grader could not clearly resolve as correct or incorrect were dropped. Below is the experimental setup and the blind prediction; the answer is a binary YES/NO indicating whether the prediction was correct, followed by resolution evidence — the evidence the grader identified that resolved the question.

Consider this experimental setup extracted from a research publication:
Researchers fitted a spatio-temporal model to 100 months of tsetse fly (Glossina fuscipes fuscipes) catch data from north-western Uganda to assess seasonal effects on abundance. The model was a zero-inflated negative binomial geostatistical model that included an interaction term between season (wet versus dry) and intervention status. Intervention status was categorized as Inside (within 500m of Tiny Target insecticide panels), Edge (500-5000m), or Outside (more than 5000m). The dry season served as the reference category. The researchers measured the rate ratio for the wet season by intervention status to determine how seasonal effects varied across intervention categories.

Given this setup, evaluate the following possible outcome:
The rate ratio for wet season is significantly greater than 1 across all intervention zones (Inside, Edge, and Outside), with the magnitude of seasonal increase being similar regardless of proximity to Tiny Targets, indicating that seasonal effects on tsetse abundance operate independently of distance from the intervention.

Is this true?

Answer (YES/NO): NO